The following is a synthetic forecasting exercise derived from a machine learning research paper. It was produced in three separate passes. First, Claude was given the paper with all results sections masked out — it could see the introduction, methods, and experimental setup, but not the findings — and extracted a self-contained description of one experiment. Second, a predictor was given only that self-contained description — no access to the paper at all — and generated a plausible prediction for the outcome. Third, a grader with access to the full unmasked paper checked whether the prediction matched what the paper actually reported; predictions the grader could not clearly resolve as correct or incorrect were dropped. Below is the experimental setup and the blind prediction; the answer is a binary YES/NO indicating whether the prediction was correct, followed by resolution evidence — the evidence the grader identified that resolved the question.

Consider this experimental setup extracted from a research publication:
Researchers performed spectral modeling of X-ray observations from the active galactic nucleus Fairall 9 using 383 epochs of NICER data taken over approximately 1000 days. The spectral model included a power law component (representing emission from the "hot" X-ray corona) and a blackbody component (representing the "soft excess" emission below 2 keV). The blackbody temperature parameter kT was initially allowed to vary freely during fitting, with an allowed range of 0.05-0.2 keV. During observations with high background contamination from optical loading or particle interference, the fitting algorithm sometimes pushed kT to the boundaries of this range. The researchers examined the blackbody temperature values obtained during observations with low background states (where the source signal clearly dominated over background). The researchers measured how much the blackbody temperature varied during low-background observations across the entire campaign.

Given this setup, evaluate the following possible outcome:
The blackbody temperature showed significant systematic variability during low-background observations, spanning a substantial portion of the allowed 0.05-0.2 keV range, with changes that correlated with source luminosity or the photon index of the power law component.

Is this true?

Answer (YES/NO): NO